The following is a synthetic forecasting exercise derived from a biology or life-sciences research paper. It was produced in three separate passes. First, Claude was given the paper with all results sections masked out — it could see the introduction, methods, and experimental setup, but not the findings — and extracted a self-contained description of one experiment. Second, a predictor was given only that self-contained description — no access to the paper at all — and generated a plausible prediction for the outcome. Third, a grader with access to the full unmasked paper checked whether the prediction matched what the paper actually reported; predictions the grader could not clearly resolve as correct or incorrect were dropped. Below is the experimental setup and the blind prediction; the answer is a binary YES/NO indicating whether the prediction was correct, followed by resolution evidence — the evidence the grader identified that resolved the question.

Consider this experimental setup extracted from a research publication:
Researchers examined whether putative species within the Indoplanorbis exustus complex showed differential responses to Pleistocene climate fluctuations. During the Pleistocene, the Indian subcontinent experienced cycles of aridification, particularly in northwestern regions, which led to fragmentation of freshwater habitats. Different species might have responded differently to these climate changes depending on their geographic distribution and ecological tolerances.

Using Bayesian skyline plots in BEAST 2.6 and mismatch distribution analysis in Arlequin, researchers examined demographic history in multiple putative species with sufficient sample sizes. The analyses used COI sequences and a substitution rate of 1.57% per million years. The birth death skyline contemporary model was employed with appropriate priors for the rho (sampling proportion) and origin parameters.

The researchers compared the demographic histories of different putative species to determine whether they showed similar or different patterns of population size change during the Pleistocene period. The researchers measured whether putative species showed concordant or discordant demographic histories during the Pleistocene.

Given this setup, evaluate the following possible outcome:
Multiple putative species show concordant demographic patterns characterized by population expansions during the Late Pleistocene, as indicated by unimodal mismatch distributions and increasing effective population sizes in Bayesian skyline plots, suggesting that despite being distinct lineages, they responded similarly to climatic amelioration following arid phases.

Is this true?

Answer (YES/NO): NO